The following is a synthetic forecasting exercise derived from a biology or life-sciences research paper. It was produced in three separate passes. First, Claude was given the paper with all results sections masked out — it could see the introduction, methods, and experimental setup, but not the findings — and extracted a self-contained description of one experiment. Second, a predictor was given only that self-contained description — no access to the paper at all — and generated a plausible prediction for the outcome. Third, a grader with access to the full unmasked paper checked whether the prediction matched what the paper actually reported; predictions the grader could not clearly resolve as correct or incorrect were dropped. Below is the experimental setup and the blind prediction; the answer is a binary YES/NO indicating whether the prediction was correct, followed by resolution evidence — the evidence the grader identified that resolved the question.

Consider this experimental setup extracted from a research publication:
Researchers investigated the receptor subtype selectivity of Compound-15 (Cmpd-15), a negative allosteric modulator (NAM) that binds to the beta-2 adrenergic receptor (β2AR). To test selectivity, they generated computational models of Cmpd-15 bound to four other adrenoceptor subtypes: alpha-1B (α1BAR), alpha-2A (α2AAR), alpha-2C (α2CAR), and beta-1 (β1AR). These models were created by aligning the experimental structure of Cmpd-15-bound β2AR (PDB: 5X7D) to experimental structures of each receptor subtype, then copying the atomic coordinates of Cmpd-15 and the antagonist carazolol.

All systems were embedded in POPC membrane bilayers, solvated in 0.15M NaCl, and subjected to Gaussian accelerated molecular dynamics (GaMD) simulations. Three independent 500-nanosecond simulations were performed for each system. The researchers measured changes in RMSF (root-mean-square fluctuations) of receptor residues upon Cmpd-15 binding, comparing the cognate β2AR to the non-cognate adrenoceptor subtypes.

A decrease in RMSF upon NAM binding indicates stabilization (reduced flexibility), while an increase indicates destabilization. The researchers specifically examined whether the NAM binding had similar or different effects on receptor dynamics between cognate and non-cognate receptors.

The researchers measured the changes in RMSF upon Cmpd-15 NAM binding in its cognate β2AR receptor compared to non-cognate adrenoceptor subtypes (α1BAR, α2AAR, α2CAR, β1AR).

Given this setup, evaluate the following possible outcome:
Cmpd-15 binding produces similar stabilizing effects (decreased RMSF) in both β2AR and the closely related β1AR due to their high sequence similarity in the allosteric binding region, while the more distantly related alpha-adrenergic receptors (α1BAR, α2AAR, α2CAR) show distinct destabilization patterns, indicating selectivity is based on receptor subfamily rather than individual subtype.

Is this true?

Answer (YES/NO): NO